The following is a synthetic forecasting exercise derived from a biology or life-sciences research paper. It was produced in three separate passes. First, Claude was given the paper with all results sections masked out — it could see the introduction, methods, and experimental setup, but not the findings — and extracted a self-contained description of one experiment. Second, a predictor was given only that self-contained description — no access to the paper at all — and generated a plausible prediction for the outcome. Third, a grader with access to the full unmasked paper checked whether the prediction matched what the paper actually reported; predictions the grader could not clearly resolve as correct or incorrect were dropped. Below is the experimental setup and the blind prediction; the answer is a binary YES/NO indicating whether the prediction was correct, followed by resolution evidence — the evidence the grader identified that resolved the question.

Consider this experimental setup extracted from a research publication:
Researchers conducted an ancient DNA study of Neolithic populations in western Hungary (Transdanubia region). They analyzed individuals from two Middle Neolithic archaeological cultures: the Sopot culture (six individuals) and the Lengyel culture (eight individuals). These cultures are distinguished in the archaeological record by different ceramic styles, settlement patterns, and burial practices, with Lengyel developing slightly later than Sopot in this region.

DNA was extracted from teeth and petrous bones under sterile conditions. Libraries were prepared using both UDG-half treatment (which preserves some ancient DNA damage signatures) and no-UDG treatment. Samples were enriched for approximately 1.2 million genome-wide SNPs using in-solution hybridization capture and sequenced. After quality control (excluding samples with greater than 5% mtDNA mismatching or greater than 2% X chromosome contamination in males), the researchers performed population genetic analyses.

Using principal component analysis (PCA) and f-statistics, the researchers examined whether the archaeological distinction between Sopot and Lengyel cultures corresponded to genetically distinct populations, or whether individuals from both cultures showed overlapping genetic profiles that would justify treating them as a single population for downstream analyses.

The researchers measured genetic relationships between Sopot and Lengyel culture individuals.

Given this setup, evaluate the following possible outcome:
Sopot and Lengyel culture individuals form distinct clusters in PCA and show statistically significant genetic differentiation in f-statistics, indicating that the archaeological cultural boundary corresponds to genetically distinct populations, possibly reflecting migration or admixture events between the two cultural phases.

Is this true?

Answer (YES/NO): NO